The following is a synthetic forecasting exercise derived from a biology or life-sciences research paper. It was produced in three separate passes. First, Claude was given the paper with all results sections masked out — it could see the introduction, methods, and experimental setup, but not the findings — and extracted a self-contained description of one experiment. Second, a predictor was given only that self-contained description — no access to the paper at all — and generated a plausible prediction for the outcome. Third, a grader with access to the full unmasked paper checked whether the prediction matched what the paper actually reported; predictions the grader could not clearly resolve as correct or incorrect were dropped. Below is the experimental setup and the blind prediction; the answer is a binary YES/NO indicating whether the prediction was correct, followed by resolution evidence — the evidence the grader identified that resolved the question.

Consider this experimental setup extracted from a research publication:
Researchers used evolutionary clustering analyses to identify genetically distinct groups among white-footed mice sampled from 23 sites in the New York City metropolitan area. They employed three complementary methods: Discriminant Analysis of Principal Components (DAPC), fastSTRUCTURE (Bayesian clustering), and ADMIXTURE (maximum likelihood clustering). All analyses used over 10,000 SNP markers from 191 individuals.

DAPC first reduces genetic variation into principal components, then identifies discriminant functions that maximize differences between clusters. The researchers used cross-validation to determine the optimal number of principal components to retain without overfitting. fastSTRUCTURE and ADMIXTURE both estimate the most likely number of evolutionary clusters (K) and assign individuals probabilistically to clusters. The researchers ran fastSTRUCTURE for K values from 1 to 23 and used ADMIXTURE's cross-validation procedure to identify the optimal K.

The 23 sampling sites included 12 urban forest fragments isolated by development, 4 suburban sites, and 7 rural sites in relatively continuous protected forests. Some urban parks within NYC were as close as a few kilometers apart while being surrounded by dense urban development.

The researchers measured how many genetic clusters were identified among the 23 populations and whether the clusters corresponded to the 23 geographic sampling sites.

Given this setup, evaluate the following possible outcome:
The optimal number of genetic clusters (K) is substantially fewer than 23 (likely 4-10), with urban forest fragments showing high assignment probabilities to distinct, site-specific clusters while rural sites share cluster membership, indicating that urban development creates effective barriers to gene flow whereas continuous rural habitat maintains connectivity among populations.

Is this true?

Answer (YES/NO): NO